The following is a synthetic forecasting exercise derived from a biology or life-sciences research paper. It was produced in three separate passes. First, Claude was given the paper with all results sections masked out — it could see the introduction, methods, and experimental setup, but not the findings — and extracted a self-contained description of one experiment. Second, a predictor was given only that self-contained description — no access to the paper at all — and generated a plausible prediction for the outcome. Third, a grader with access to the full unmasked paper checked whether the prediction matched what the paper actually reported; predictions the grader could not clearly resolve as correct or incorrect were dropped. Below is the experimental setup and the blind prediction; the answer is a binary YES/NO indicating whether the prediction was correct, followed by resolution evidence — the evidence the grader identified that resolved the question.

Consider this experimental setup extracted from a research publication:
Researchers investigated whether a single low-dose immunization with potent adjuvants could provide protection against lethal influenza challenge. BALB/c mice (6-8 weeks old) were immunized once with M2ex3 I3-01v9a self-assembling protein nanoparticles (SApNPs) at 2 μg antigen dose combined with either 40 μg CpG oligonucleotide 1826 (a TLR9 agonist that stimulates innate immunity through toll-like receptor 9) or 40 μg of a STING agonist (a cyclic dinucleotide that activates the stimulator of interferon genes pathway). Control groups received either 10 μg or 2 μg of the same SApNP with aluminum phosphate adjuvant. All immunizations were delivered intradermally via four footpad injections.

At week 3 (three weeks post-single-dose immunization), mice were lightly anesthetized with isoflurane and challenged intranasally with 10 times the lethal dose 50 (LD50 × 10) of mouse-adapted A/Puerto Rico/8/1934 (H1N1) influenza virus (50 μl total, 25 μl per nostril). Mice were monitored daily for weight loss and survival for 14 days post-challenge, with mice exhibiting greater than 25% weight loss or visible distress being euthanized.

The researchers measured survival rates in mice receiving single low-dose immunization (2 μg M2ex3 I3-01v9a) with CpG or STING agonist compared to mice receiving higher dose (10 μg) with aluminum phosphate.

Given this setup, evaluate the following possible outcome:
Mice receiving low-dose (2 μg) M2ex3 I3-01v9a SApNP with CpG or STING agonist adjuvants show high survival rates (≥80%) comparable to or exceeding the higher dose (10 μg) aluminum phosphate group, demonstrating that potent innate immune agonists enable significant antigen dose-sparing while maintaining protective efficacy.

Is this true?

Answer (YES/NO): YES